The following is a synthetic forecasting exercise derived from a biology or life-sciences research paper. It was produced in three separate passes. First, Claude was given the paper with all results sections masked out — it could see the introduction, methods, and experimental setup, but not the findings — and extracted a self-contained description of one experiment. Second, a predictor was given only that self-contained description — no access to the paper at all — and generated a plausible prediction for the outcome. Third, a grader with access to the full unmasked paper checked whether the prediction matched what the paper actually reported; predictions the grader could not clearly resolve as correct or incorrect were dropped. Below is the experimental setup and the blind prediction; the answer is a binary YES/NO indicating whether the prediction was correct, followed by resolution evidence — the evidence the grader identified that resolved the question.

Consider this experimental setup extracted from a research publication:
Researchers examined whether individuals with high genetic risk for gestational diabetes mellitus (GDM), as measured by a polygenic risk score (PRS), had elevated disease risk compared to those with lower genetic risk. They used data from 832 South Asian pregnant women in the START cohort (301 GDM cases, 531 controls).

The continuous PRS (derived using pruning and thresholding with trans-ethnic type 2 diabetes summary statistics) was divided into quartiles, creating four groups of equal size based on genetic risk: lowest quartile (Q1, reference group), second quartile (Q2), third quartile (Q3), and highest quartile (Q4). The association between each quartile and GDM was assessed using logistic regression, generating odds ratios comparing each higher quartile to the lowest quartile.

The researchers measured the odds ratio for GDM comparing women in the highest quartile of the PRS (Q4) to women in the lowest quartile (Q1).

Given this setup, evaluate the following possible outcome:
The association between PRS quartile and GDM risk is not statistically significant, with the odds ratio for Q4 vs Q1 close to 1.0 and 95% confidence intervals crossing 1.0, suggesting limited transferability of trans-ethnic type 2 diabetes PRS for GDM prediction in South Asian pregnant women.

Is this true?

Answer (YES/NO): NO